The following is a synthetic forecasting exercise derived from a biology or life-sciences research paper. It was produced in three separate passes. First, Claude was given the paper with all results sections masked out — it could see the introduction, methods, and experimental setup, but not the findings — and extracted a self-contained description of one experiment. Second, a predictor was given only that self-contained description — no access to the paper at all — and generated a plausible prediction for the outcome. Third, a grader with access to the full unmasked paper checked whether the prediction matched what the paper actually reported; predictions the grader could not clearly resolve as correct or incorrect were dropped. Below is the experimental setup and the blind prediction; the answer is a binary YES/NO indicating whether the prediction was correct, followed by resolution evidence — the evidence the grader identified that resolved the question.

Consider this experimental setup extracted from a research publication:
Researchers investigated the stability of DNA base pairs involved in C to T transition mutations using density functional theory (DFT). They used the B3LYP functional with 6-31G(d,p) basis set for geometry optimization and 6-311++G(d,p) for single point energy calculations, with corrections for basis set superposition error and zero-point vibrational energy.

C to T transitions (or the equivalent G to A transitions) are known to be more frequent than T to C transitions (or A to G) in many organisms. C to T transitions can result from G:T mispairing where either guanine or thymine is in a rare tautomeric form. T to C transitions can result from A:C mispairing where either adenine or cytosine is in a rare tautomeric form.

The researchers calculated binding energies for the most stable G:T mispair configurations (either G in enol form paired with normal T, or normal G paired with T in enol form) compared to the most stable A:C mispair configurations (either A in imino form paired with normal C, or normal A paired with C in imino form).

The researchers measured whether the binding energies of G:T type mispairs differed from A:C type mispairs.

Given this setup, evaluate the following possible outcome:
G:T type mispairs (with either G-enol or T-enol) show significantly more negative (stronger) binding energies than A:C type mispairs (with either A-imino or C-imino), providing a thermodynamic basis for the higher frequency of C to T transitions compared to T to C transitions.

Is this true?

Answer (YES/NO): YES